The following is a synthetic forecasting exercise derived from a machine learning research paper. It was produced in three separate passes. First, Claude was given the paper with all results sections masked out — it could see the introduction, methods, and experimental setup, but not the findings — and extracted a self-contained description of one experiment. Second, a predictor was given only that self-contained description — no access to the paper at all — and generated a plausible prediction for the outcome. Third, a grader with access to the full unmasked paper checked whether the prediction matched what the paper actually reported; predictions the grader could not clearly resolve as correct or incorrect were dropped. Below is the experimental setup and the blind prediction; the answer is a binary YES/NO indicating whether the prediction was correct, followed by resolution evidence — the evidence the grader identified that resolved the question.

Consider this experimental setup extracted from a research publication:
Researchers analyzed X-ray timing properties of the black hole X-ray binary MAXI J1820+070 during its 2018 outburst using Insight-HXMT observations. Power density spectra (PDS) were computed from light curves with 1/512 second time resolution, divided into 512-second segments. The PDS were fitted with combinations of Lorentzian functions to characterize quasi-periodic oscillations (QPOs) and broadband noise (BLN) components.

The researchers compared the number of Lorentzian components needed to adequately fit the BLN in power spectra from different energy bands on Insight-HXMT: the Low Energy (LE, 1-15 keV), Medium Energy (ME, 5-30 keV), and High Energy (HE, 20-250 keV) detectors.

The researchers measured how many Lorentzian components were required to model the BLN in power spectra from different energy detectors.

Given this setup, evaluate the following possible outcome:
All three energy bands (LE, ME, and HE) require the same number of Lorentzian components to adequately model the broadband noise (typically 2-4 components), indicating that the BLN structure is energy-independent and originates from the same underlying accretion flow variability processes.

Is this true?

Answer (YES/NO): NO